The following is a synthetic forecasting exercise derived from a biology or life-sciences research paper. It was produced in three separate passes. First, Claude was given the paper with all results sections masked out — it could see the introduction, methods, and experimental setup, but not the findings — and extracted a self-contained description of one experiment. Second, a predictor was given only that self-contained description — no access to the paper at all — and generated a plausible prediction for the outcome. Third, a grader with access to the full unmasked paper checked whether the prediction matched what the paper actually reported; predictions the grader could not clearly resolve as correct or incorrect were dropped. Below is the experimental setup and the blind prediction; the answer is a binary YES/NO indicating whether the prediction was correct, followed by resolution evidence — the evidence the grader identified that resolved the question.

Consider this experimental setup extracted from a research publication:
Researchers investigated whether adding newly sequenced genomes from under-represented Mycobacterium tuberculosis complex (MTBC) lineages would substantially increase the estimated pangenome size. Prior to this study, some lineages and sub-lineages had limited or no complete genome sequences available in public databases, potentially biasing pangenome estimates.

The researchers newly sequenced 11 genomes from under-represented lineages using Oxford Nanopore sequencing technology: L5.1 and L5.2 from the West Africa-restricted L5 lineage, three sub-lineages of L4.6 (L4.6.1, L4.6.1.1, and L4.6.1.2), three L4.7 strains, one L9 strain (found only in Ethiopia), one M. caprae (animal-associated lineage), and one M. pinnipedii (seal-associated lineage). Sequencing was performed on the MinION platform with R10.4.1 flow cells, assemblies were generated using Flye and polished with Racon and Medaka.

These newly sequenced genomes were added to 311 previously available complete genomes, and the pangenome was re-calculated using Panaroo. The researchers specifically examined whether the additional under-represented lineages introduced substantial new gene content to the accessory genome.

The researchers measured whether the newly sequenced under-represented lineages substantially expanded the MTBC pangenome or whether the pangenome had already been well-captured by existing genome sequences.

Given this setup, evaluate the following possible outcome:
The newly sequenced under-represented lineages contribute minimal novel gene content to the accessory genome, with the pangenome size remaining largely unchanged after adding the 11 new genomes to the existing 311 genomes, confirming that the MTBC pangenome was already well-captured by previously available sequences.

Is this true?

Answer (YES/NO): YES